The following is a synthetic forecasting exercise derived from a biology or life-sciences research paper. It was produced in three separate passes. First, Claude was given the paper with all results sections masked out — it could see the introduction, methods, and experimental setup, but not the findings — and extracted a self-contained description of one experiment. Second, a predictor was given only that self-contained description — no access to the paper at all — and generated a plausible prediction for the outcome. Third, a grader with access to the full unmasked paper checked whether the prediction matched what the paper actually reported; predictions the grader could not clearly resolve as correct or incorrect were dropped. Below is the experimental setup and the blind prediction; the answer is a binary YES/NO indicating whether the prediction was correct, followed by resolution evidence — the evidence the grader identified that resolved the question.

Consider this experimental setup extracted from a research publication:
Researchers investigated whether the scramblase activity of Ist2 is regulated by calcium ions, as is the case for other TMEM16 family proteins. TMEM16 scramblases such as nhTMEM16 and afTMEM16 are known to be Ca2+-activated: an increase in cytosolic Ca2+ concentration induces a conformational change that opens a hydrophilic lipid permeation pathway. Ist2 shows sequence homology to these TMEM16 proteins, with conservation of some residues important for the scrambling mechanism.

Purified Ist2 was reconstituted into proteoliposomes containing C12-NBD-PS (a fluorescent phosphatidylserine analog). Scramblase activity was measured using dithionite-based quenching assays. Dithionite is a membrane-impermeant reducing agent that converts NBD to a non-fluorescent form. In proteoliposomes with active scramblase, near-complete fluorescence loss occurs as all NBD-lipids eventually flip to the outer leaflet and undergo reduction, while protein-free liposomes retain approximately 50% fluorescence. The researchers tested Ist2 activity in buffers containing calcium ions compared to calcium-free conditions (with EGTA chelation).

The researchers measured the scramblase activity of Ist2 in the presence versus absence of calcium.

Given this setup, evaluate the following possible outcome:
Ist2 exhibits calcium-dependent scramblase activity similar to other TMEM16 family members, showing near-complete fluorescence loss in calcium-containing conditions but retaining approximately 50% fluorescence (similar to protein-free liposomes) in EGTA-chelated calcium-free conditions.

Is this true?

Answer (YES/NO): NO